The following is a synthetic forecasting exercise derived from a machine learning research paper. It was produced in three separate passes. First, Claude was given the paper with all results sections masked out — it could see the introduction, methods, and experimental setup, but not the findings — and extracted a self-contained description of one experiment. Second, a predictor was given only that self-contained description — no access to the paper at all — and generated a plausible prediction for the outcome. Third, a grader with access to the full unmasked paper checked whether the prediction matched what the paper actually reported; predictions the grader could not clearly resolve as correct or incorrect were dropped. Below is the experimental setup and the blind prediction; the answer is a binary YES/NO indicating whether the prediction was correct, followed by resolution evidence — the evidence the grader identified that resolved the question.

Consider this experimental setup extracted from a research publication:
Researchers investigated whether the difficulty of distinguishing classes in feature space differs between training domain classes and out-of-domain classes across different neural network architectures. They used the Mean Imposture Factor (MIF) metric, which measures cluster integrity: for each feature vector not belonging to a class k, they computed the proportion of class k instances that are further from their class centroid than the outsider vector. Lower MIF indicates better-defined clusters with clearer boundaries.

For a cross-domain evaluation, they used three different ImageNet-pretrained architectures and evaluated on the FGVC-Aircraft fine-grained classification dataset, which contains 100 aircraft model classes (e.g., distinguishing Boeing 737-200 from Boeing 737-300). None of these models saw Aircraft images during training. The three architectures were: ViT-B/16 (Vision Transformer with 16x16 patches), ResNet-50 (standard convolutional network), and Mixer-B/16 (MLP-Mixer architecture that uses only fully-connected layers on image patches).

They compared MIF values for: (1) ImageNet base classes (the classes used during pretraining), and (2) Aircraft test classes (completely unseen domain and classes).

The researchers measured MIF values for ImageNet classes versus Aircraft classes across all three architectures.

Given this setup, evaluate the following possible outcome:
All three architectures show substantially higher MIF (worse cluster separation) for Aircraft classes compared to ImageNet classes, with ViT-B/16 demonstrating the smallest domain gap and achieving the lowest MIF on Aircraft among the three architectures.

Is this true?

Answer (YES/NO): NO